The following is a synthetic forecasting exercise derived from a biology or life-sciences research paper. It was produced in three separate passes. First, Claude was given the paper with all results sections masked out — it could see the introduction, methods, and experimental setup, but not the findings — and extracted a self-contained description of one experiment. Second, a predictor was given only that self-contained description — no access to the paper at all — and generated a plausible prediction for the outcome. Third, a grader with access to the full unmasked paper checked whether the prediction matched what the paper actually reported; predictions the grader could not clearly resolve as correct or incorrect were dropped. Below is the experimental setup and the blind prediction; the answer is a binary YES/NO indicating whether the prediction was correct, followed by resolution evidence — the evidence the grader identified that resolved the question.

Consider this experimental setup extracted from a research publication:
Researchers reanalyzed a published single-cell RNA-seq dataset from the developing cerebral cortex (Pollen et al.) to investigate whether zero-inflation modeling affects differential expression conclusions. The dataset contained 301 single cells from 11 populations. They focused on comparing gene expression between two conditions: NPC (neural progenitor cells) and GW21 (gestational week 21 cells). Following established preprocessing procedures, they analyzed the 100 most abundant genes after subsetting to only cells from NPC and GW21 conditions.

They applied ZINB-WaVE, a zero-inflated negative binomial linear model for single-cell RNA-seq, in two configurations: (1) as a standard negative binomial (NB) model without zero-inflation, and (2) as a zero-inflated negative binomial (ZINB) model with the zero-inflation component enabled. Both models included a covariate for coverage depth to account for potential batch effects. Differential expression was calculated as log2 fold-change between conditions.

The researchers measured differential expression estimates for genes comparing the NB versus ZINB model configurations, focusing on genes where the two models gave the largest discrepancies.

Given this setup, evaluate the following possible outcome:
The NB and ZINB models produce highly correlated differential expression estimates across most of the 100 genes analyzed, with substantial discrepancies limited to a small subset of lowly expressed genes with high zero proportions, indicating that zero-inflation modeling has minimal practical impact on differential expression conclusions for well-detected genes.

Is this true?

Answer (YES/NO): NO